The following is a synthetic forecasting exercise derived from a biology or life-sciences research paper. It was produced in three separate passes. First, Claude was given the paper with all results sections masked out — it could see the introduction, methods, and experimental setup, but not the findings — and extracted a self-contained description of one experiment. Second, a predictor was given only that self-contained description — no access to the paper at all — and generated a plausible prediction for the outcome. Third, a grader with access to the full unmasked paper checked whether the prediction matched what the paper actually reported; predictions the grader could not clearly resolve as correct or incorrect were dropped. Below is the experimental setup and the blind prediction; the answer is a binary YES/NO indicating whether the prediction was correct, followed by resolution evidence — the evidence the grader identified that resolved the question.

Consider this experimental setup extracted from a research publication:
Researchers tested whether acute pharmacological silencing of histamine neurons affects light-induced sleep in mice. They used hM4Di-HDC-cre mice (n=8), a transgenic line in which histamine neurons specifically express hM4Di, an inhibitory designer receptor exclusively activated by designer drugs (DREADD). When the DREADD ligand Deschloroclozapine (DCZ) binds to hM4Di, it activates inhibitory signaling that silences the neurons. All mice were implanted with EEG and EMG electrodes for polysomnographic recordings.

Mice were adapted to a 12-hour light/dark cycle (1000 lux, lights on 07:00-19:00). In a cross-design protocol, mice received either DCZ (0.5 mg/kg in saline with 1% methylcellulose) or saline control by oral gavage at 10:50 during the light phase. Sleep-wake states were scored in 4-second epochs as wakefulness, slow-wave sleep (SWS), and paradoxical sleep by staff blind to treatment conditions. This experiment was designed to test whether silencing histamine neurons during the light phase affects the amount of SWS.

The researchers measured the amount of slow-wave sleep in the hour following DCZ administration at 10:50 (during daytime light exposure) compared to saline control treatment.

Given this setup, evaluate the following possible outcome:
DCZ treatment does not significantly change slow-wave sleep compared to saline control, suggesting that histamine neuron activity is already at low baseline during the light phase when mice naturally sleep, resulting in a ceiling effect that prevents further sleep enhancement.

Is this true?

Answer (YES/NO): NO